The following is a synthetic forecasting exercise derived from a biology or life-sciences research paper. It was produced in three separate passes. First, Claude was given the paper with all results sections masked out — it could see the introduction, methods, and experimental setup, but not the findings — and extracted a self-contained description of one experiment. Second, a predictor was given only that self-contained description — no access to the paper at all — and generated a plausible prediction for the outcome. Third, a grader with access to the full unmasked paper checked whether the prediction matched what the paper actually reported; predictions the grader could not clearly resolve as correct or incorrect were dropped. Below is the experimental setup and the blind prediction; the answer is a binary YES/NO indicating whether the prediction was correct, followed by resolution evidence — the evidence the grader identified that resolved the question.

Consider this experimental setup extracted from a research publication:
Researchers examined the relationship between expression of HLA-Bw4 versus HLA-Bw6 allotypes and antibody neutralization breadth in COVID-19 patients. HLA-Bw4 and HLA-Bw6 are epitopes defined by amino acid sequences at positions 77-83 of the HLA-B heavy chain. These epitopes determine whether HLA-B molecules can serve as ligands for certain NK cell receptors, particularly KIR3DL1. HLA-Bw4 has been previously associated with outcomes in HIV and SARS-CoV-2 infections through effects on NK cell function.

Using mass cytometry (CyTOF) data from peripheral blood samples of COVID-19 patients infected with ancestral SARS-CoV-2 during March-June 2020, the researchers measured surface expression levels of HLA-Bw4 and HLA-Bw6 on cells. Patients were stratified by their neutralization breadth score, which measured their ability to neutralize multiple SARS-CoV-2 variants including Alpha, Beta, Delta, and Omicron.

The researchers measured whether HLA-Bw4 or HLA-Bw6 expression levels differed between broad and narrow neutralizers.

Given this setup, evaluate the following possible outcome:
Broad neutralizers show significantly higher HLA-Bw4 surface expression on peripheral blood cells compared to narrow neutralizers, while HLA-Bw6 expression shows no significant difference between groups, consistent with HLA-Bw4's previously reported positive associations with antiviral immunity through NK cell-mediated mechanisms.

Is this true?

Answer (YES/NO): YES